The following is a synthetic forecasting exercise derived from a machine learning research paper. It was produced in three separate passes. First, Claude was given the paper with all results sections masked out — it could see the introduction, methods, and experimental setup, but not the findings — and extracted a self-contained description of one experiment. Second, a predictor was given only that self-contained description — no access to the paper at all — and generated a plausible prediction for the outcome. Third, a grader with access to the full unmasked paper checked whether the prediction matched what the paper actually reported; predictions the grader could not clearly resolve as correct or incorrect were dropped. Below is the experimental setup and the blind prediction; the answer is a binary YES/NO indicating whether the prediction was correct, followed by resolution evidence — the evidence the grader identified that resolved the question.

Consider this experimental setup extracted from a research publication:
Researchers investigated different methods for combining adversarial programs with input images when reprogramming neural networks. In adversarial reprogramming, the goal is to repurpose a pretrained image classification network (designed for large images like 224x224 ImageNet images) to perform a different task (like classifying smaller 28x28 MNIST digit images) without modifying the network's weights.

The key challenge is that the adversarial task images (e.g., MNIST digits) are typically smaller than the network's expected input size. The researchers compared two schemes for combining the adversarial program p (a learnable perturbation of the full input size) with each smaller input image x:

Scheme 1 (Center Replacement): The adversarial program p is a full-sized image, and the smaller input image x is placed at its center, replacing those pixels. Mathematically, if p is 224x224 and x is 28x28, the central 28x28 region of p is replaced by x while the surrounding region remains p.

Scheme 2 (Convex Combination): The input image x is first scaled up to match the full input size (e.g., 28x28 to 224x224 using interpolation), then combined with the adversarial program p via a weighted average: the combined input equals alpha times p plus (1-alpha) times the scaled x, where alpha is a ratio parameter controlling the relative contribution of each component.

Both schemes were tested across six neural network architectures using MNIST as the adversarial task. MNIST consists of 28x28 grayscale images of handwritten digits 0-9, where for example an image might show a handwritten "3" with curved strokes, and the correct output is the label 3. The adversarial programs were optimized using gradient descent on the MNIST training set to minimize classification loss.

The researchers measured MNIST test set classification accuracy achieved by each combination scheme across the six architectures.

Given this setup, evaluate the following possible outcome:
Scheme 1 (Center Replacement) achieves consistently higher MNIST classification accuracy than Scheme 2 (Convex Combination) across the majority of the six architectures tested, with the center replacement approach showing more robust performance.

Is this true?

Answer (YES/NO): NO